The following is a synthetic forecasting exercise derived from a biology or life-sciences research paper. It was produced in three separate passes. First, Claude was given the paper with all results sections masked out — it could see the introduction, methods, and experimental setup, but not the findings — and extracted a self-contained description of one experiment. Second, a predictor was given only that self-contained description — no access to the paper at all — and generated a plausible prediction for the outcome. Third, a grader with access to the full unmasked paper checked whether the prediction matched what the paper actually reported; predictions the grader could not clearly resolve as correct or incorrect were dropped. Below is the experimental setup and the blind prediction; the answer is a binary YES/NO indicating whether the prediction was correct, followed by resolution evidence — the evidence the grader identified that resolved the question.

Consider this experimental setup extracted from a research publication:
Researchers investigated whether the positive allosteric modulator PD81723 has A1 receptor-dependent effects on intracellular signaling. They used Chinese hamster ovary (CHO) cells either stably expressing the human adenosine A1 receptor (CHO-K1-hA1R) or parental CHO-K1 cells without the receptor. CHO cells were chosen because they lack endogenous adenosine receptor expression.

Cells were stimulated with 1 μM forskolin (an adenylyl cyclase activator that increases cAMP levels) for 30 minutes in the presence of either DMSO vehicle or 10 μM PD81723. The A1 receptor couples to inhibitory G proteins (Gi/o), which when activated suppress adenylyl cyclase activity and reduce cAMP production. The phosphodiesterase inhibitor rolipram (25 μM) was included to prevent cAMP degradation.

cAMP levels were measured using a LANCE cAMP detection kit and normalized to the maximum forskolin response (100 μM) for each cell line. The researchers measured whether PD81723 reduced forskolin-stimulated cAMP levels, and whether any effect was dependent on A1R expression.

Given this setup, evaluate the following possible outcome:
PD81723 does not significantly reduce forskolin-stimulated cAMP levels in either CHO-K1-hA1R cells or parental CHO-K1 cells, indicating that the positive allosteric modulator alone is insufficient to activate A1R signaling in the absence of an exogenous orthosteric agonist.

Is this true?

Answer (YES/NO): NO